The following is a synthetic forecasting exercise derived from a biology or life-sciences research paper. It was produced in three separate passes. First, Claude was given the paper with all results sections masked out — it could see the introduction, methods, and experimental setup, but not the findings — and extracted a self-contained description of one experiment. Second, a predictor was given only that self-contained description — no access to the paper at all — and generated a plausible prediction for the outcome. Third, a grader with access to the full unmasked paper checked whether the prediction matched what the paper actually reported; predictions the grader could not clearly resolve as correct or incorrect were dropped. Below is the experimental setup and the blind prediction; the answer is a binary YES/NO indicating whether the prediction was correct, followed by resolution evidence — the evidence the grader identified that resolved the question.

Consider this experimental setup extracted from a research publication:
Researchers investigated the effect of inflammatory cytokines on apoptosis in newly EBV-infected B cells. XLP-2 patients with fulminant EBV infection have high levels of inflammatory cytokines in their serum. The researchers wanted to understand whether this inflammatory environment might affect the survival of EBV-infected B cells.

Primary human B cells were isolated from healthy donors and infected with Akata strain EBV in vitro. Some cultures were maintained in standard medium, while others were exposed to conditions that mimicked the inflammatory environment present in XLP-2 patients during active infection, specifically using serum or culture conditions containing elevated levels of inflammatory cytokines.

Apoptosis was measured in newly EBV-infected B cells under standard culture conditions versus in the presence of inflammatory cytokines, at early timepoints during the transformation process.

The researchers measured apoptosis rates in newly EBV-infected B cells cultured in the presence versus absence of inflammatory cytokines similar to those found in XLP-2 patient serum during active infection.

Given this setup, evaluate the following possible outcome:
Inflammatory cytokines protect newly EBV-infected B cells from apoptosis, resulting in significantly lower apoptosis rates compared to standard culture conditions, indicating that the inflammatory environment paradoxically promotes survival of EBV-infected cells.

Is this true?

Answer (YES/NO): NO